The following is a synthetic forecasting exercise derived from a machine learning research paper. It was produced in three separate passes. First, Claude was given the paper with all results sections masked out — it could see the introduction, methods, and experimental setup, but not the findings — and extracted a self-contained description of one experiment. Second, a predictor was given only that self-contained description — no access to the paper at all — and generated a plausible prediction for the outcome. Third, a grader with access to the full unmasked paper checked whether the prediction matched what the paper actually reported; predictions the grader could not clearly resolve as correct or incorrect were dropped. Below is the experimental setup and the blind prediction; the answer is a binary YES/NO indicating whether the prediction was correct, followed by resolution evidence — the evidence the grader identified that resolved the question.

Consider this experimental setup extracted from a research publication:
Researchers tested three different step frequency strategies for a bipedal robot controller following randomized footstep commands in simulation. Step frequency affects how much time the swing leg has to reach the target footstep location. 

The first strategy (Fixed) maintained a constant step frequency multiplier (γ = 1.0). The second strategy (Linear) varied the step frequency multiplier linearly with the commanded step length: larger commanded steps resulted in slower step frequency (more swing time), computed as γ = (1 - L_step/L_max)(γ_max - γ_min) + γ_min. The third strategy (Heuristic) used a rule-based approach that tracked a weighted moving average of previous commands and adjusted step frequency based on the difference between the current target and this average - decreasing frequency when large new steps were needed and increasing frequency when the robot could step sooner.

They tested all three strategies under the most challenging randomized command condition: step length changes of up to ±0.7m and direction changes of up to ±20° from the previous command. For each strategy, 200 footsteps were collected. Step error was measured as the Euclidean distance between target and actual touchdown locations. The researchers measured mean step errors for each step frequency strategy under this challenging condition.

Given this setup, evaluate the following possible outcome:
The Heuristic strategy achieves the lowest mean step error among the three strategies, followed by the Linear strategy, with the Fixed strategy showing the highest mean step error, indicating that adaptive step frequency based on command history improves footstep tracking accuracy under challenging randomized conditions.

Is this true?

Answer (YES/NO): YES